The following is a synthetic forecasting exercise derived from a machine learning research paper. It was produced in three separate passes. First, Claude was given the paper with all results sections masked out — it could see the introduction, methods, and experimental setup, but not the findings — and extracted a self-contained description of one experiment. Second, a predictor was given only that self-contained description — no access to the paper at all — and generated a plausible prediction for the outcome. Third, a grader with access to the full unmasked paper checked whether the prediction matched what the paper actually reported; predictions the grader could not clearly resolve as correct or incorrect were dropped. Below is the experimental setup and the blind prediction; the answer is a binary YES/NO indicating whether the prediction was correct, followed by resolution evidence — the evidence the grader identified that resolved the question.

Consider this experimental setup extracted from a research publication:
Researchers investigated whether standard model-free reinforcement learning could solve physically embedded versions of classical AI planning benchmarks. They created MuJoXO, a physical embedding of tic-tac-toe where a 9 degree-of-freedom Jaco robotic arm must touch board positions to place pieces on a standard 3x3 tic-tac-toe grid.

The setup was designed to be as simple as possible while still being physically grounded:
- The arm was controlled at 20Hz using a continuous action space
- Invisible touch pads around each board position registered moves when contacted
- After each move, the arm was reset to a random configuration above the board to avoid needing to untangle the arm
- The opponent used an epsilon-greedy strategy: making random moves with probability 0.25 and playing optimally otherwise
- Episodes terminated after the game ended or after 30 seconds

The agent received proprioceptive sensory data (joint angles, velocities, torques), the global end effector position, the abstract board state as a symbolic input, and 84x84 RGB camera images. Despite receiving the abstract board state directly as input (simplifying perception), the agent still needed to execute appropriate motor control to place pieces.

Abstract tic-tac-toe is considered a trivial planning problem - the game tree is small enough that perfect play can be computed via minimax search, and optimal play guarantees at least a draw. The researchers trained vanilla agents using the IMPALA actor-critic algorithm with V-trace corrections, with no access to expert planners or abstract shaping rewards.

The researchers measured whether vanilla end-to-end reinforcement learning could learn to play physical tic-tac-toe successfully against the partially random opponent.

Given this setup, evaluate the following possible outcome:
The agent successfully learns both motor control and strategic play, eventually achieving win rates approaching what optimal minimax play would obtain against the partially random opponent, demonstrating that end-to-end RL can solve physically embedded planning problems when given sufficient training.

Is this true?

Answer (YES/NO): NO